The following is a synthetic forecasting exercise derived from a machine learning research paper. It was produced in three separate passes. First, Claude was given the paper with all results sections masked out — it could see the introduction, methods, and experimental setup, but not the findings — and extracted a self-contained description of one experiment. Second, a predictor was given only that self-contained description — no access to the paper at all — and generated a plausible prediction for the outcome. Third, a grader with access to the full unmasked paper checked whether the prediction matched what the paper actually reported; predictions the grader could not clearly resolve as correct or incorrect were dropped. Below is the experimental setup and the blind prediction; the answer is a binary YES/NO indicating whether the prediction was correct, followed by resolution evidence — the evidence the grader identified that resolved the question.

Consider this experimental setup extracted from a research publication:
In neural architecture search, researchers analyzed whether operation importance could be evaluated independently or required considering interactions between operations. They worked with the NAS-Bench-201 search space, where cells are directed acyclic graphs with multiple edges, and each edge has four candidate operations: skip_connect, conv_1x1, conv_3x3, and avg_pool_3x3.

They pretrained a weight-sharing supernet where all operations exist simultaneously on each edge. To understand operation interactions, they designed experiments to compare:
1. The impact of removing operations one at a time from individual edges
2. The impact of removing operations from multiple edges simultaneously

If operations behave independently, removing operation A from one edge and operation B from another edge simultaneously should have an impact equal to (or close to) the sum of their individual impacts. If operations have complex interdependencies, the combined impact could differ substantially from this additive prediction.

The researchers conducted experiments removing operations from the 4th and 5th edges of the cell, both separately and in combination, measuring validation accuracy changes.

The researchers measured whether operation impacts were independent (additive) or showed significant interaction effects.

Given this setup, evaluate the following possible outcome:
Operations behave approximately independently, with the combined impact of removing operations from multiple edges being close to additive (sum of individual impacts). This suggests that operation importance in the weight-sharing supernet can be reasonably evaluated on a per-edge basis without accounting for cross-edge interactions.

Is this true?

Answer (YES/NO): NO